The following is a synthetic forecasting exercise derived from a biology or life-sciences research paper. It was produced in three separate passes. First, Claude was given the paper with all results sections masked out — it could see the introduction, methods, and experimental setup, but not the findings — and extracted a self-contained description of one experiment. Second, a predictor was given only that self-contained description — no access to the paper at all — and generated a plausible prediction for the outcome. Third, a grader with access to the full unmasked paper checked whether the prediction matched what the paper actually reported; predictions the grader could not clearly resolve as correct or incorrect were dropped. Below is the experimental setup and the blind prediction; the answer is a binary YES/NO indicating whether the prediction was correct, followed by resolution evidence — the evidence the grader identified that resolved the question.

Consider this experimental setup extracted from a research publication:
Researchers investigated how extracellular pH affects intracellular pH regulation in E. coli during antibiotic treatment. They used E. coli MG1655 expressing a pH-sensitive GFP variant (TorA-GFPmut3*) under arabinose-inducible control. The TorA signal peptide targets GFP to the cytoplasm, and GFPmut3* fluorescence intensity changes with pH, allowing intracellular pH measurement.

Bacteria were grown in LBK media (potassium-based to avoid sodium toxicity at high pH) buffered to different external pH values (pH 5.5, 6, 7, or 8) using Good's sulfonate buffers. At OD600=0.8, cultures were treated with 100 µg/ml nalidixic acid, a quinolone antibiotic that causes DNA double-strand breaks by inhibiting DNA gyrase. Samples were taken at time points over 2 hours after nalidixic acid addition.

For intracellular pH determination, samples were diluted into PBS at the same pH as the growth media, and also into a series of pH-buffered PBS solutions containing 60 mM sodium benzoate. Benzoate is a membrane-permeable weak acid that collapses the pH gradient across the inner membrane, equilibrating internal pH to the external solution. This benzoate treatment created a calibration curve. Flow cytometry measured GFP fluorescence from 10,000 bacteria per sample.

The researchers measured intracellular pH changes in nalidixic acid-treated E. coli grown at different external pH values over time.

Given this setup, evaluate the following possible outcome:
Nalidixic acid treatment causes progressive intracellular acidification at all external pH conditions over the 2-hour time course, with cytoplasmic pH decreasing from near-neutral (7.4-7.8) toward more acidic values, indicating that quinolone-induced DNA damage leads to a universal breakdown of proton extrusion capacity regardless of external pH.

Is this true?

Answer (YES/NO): NO